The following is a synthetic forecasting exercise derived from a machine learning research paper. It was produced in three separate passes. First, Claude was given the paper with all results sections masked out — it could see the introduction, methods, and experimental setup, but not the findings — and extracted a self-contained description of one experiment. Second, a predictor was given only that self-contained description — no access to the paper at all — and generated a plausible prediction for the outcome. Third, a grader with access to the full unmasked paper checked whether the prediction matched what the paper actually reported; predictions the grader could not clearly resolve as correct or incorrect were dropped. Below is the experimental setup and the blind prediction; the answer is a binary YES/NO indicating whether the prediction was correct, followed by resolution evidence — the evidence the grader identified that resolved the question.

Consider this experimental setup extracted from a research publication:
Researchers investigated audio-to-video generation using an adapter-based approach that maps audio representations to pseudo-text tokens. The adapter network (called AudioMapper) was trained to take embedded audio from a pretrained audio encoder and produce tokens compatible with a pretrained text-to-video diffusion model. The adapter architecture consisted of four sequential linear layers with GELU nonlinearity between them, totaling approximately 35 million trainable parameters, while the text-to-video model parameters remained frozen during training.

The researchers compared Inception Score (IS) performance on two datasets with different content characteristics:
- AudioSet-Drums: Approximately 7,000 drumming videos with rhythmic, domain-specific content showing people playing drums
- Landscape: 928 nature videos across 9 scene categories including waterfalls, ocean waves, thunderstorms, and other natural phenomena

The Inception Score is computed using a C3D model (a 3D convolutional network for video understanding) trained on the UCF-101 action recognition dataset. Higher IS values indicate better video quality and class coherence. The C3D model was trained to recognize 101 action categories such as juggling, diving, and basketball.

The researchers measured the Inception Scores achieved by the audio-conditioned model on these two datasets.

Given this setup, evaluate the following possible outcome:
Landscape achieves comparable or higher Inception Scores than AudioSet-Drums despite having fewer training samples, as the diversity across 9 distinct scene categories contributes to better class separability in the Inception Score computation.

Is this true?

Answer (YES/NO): YES